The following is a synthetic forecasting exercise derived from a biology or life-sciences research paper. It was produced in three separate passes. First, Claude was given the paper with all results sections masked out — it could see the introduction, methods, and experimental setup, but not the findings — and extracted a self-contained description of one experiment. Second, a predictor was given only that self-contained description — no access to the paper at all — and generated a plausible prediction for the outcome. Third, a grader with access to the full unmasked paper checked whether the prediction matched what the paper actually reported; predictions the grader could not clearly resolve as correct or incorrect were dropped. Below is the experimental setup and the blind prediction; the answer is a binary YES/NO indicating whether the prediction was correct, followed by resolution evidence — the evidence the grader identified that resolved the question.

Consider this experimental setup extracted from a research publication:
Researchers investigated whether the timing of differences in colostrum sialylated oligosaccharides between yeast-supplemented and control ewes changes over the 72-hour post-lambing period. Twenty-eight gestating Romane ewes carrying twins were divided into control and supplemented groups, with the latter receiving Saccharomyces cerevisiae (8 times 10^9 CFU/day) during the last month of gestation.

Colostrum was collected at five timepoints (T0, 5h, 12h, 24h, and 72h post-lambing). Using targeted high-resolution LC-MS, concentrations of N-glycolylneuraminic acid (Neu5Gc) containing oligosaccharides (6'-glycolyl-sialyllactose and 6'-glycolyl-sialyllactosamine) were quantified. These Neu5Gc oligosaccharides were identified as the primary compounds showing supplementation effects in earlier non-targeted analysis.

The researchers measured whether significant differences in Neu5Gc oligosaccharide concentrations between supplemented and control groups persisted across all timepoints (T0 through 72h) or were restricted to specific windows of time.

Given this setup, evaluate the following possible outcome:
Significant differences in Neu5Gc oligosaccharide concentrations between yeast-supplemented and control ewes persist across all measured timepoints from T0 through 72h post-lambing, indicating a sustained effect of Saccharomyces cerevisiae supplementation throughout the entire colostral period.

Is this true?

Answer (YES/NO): NO